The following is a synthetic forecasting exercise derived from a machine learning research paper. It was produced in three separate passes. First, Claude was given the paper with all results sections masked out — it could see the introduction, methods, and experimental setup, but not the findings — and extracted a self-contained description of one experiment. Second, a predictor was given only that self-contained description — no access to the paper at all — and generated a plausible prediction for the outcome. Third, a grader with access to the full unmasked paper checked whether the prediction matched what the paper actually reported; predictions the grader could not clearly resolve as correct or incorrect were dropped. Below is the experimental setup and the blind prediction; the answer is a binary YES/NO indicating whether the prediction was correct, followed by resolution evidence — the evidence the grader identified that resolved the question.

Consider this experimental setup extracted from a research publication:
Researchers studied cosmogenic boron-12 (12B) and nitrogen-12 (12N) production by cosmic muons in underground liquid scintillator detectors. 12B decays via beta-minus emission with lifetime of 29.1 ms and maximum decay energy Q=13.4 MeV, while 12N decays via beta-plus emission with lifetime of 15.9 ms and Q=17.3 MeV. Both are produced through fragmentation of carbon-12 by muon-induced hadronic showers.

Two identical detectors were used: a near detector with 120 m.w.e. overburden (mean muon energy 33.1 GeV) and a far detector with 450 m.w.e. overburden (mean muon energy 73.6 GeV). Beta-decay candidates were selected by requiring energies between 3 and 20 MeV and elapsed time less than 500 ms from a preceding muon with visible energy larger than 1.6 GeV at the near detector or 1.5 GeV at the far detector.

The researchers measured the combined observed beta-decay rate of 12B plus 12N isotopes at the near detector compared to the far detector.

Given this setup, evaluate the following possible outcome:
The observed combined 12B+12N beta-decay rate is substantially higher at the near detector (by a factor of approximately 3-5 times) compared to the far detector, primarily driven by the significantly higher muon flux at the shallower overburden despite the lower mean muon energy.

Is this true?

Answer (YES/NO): NO